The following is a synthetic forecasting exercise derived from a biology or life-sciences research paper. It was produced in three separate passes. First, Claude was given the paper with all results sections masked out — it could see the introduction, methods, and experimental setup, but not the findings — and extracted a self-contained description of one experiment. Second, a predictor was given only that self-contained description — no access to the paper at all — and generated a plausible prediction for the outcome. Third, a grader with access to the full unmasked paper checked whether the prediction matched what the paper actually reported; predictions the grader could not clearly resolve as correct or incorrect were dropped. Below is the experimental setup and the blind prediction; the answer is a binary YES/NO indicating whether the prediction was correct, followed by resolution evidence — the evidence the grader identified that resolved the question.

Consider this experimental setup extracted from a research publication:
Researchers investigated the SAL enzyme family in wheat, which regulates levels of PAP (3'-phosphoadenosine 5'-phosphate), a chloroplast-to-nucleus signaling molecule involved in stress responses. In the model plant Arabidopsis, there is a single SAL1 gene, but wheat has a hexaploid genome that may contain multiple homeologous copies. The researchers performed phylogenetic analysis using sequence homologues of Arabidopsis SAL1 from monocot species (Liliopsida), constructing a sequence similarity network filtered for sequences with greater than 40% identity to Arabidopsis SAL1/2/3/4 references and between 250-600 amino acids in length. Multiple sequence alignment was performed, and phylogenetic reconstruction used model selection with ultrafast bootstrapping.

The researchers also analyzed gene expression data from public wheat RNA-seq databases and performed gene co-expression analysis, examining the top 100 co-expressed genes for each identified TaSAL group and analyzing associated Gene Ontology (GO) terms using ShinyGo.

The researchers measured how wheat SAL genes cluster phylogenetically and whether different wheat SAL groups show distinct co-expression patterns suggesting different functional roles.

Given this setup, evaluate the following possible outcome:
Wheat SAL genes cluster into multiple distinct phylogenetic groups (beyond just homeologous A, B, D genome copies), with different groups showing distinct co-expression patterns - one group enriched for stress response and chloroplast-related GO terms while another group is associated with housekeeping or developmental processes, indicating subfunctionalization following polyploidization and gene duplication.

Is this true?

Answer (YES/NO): NO